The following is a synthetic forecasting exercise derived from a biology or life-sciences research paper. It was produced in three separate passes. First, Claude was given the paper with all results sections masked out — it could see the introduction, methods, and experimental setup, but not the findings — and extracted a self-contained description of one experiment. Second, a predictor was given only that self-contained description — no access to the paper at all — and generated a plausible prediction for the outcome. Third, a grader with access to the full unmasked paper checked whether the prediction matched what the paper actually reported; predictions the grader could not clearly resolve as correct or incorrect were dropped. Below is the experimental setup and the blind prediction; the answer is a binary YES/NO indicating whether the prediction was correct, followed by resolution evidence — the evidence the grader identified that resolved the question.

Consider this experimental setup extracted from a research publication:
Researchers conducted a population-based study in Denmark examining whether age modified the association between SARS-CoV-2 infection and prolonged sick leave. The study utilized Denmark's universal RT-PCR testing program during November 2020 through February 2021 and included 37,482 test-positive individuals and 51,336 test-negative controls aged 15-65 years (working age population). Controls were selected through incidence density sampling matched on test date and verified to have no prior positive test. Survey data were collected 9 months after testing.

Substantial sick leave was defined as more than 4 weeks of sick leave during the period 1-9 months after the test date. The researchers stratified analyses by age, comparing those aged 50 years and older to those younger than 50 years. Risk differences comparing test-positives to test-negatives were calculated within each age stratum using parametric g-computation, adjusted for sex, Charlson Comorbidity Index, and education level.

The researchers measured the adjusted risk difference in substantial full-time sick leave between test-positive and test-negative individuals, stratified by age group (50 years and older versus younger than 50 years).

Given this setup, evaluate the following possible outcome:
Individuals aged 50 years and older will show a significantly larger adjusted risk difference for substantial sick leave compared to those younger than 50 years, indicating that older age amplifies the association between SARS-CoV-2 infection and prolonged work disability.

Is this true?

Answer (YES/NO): YES